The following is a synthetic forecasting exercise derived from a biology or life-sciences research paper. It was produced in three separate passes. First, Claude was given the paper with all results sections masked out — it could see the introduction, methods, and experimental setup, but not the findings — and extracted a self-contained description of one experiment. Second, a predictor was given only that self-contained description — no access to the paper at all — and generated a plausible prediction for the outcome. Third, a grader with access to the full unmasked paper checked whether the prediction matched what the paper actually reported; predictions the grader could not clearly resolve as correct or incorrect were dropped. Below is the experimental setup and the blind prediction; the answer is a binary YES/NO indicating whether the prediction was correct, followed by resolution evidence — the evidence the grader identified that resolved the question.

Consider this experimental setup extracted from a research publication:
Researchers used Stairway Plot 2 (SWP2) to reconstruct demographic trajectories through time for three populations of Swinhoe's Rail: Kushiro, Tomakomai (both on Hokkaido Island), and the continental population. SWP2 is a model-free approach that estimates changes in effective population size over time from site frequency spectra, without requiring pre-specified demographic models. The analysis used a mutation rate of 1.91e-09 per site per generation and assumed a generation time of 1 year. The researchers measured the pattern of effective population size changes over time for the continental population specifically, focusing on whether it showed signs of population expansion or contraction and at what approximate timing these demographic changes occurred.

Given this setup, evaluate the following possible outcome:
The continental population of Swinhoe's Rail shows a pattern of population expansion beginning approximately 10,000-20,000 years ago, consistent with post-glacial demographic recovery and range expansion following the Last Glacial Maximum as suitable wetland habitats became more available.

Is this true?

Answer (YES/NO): NO